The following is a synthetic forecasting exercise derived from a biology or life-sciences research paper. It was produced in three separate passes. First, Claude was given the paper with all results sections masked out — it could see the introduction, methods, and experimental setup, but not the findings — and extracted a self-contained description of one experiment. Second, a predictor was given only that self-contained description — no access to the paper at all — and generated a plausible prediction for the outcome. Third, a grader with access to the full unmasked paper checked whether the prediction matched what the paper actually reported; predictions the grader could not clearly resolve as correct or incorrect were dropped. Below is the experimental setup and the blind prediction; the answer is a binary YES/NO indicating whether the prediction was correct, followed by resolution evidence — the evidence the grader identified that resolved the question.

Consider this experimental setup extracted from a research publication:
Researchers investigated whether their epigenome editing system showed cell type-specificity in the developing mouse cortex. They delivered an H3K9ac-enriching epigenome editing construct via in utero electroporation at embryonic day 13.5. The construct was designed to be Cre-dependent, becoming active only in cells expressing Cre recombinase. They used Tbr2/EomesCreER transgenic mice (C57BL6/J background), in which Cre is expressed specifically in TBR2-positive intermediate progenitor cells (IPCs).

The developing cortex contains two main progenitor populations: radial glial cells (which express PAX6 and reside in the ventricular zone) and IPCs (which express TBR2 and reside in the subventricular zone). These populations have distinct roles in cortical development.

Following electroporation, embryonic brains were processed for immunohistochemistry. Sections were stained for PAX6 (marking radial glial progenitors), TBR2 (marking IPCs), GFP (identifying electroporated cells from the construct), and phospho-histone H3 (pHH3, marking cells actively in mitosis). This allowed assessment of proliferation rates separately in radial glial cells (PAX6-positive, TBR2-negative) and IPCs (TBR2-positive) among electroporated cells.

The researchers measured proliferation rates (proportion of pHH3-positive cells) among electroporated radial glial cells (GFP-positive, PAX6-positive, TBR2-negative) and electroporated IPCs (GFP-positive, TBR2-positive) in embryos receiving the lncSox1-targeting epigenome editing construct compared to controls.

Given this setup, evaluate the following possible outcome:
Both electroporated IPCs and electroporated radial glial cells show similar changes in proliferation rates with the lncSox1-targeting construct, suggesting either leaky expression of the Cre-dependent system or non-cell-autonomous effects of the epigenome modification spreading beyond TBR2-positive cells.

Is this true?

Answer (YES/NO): NO